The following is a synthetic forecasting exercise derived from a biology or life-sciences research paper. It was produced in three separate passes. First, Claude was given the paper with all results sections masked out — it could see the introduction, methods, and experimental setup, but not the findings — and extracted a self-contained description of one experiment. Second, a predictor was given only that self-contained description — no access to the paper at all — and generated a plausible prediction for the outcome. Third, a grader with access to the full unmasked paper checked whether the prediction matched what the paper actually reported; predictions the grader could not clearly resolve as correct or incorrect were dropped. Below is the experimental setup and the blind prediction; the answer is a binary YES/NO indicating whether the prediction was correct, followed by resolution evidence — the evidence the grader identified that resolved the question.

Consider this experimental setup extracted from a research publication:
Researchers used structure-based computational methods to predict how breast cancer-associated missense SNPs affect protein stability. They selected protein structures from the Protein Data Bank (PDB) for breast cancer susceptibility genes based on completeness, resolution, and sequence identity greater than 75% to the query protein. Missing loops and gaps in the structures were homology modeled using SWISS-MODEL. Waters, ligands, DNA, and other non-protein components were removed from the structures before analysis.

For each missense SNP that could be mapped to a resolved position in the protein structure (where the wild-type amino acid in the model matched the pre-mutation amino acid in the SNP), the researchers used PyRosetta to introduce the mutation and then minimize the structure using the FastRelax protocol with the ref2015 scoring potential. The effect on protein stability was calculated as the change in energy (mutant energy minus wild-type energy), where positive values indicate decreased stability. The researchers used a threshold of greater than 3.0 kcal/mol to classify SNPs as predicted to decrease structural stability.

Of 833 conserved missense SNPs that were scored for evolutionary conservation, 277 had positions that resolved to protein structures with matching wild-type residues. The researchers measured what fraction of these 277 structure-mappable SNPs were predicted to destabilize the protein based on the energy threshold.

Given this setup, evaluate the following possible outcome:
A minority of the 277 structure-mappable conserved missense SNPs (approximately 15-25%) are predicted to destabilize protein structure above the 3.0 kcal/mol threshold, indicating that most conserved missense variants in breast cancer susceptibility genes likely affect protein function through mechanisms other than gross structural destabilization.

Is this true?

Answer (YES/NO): NO